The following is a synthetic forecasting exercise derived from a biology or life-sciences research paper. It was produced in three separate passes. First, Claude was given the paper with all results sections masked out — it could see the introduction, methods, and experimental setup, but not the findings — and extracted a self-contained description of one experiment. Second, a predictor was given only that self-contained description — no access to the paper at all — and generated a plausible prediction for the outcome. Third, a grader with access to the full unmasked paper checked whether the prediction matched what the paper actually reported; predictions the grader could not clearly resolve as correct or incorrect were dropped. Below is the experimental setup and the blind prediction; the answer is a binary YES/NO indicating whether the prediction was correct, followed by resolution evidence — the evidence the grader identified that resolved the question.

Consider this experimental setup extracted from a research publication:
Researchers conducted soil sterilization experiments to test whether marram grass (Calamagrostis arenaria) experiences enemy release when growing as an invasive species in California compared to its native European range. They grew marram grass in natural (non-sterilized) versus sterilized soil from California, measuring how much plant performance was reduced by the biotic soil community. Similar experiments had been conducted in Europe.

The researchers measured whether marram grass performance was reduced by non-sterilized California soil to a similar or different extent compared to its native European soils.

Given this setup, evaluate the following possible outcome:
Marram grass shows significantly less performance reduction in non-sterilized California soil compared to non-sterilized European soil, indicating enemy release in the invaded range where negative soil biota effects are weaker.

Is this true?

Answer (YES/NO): NO